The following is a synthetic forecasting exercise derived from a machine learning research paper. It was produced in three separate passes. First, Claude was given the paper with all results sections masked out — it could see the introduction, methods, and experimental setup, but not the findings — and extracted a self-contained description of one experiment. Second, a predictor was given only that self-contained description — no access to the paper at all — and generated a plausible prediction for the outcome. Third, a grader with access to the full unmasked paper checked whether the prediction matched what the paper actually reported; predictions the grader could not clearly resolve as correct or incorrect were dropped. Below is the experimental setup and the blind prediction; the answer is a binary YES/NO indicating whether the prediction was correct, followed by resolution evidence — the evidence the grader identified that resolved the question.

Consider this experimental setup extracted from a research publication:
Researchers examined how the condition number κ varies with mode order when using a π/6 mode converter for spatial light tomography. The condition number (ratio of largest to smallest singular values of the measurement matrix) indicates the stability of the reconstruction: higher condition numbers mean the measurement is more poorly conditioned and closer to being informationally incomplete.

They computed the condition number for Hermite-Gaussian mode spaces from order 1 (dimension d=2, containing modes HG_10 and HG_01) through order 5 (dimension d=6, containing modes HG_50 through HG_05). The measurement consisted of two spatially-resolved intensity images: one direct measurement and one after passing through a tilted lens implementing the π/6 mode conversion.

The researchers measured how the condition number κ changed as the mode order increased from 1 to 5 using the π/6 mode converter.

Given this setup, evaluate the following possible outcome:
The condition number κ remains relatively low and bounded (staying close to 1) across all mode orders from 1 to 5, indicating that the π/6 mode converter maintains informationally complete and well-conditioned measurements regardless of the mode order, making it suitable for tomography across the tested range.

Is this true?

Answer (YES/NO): NO